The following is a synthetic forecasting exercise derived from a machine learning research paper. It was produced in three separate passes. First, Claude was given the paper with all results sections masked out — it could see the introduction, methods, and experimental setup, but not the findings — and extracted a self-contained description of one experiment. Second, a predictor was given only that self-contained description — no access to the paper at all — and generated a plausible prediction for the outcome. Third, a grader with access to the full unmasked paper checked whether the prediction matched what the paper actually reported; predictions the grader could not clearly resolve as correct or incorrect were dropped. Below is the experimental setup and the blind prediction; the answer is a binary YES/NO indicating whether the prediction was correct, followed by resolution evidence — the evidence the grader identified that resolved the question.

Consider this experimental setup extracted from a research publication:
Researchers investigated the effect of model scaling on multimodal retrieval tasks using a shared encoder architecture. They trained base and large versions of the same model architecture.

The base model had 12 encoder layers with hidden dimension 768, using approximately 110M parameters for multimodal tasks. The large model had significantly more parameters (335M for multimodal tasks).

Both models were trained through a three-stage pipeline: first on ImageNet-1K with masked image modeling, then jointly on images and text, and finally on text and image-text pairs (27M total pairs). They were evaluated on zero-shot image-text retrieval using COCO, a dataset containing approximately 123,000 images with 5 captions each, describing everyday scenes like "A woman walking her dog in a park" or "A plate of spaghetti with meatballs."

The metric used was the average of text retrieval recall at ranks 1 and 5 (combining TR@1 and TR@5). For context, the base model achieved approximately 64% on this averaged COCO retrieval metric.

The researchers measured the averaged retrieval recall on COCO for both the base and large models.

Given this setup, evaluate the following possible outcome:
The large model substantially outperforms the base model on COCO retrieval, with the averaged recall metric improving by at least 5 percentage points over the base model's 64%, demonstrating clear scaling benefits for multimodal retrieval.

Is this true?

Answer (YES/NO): YES